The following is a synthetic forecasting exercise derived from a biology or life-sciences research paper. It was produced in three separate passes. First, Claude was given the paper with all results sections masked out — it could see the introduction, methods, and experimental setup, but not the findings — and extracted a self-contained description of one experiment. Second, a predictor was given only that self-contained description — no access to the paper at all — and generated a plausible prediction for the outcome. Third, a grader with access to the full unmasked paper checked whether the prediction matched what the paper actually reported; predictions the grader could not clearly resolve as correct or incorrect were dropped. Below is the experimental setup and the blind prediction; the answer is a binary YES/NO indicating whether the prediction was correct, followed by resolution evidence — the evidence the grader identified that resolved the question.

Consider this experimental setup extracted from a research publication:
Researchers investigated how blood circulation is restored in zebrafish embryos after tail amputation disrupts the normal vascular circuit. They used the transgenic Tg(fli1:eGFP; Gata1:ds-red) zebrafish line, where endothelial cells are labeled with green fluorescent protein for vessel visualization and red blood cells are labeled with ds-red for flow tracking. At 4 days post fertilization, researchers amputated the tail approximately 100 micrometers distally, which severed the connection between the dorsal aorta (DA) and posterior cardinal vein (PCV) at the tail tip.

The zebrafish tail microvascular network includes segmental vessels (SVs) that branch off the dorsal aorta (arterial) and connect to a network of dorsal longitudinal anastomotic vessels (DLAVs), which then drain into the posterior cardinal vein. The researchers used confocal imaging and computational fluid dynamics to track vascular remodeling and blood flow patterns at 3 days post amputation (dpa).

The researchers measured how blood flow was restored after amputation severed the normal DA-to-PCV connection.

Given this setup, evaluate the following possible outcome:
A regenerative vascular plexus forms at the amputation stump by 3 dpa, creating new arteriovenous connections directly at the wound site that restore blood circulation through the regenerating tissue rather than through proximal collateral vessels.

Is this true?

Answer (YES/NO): NO